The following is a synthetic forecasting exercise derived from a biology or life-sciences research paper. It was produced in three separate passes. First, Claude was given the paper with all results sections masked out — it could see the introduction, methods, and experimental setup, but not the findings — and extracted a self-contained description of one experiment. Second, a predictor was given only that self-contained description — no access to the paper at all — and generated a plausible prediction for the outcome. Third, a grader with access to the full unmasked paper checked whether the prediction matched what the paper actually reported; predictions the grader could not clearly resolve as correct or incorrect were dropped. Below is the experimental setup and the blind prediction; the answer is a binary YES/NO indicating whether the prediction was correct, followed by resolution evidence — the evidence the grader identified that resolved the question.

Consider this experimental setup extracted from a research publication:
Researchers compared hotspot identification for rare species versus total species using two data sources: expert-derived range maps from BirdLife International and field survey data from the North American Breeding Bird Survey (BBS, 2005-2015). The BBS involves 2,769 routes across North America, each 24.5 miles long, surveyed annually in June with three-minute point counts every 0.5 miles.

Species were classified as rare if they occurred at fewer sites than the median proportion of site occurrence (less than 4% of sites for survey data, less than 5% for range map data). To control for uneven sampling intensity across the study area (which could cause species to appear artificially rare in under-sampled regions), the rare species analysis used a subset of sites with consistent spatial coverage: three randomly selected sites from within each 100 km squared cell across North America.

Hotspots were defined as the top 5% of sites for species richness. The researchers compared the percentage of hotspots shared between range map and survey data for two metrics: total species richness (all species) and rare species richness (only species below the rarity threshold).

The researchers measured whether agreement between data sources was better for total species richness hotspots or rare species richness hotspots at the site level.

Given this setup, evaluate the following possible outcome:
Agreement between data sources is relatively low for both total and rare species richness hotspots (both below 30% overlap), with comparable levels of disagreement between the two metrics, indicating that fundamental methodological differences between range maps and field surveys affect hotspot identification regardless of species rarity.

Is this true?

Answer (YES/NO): NO